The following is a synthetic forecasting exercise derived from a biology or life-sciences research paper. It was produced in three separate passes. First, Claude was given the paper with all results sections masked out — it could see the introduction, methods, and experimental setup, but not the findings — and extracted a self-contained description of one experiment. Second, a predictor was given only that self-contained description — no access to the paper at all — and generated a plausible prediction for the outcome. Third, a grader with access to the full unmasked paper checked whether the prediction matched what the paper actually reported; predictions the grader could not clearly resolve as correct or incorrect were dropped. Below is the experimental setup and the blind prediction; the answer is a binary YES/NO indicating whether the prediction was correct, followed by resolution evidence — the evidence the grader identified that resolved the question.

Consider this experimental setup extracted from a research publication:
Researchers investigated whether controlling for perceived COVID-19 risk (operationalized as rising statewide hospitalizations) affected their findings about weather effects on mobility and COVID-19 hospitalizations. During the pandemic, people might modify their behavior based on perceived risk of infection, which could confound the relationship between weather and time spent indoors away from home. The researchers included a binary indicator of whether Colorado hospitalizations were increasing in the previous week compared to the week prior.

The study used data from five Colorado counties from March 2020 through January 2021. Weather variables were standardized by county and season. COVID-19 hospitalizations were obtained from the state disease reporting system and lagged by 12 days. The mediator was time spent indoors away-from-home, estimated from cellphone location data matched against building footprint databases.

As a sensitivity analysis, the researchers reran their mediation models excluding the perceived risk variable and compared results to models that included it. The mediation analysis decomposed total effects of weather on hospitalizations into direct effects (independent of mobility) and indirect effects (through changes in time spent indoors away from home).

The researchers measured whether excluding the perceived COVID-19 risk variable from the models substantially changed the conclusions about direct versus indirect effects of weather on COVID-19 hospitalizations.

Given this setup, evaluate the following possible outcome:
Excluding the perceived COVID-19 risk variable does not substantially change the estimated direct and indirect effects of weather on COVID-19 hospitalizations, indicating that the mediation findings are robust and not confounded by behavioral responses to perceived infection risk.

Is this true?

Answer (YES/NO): YES